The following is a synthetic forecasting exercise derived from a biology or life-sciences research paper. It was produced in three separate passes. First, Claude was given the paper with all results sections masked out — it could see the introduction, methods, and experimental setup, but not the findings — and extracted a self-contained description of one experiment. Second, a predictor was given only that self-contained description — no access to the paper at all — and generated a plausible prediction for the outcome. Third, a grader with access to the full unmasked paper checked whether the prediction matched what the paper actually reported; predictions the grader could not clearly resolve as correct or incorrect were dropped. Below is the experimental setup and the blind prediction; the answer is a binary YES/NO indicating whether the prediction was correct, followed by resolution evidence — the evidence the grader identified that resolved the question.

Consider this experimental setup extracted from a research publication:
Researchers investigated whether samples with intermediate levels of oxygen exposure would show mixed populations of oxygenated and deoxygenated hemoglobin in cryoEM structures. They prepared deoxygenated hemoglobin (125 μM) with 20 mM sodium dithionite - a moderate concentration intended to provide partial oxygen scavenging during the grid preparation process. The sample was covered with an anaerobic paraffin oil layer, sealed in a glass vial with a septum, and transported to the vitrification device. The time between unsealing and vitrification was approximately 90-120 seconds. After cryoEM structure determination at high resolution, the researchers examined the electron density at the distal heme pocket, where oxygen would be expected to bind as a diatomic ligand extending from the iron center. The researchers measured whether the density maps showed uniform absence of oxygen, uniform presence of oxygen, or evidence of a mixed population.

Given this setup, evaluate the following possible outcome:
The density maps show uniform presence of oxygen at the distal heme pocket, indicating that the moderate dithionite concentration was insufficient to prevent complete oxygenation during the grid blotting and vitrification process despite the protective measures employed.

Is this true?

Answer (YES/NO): NO